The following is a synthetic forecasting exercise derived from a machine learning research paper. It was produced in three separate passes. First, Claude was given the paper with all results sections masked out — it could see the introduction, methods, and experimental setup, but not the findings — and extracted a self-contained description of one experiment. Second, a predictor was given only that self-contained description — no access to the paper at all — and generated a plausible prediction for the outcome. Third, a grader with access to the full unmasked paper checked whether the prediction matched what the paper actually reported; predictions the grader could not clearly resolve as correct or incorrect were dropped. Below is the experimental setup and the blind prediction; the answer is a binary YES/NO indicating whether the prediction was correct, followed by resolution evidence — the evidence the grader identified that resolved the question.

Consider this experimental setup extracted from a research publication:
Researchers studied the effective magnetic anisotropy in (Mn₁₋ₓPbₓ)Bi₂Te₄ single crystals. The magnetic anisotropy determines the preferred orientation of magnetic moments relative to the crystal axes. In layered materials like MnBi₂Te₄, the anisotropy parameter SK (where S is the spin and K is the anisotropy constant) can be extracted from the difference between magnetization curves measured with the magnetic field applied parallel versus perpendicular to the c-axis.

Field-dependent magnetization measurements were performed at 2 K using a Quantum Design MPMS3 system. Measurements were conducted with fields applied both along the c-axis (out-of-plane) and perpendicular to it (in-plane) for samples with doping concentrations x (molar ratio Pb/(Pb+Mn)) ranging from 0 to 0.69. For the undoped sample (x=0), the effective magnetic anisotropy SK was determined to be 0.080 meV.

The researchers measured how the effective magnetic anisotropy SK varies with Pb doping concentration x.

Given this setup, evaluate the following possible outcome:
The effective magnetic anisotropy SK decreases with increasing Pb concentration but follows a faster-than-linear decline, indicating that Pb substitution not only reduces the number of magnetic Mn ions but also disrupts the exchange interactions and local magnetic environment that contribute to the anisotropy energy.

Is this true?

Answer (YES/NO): NO